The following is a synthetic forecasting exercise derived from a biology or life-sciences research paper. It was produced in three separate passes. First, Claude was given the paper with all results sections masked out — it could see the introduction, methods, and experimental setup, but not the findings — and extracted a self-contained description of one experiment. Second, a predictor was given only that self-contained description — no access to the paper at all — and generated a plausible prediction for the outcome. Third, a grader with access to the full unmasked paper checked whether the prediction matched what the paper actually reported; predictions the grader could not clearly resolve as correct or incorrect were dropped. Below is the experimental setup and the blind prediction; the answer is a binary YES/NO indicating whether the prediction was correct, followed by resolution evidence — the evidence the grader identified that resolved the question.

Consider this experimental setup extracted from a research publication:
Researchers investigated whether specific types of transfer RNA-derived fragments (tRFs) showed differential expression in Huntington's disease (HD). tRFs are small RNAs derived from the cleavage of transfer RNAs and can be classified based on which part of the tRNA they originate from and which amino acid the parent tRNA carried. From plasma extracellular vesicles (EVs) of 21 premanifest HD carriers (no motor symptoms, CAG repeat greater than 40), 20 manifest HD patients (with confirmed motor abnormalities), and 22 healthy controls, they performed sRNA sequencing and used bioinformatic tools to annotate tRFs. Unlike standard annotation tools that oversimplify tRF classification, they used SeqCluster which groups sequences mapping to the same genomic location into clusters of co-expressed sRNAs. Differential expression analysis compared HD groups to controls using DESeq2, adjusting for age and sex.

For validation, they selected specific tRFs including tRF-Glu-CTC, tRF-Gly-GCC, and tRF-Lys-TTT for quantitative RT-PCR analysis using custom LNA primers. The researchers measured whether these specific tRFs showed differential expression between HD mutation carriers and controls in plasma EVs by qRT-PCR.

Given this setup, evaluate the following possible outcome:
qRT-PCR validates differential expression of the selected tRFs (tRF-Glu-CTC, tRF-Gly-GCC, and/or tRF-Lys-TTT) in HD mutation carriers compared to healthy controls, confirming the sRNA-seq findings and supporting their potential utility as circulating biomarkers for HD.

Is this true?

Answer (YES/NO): YES